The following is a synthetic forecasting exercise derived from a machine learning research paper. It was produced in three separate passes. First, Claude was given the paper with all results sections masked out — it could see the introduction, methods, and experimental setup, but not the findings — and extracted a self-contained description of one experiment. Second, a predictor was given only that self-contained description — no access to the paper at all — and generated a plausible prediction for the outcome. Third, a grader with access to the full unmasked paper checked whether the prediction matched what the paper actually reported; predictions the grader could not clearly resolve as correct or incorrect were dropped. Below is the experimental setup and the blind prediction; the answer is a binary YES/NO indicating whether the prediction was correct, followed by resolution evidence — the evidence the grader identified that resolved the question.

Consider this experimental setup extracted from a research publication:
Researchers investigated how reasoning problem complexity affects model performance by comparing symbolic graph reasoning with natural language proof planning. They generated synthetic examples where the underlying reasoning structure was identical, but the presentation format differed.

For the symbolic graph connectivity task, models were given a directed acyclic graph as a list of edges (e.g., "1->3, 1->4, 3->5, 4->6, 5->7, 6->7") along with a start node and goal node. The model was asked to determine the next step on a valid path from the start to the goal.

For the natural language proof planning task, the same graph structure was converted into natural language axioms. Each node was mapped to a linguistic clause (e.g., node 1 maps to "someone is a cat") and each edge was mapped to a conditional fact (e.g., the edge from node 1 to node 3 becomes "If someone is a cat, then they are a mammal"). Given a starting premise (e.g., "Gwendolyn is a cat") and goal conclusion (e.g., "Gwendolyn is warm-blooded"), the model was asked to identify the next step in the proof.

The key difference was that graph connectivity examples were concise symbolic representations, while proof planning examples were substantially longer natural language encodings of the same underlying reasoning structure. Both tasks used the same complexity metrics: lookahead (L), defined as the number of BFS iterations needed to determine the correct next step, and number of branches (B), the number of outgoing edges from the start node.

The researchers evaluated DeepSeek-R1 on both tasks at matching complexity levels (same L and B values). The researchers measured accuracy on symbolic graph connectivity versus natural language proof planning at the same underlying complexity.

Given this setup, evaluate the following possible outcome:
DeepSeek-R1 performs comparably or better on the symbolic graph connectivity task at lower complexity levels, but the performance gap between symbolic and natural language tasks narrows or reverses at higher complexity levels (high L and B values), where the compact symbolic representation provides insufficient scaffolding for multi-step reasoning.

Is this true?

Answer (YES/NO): NO